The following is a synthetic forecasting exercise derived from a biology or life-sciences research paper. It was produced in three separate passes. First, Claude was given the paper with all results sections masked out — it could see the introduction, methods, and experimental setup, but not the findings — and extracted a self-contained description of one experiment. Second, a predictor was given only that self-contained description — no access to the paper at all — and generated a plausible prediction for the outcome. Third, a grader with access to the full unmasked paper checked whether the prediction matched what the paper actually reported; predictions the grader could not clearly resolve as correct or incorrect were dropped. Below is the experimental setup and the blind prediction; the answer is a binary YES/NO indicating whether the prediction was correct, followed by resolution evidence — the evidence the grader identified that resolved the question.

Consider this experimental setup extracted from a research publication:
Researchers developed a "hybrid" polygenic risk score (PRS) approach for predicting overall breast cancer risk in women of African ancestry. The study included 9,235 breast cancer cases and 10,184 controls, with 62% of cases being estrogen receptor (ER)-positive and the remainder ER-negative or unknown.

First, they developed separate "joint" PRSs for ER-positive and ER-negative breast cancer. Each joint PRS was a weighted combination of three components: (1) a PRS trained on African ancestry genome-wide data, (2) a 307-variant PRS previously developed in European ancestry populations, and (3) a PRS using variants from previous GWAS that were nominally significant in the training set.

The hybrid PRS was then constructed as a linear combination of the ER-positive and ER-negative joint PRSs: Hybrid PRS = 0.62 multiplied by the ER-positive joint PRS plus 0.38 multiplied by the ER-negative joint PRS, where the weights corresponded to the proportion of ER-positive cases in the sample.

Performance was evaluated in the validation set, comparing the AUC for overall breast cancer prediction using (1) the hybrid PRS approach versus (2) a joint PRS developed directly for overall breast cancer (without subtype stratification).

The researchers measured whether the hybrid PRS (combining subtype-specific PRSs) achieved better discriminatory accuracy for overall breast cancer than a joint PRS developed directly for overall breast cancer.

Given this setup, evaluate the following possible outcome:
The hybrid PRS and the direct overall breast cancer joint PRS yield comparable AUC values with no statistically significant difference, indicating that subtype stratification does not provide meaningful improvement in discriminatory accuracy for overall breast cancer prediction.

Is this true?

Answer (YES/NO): NO